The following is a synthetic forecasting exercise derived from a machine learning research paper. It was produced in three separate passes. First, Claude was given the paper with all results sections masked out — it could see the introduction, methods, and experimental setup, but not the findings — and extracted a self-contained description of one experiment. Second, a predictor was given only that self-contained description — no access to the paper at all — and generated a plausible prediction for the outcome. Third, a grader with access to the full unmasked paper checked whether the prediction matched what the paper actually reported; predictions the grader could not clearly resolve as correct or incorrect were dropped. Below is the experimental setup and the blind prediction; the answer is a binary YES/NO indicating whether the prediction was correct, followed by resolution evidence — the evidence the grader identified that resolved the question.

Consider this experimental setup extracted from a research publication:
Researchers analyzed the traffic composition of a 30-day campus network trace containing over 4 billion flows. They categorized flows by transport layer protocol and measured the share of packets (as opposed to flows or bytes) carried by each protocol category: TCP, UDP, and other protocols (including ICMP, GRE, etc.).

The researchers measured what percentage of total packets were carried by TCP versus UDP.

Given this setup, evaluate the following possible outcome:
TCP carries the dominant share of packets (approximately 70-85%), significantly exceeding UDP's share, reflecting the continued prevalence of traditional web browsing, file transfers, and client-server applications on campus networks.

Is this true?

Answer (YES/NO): YES